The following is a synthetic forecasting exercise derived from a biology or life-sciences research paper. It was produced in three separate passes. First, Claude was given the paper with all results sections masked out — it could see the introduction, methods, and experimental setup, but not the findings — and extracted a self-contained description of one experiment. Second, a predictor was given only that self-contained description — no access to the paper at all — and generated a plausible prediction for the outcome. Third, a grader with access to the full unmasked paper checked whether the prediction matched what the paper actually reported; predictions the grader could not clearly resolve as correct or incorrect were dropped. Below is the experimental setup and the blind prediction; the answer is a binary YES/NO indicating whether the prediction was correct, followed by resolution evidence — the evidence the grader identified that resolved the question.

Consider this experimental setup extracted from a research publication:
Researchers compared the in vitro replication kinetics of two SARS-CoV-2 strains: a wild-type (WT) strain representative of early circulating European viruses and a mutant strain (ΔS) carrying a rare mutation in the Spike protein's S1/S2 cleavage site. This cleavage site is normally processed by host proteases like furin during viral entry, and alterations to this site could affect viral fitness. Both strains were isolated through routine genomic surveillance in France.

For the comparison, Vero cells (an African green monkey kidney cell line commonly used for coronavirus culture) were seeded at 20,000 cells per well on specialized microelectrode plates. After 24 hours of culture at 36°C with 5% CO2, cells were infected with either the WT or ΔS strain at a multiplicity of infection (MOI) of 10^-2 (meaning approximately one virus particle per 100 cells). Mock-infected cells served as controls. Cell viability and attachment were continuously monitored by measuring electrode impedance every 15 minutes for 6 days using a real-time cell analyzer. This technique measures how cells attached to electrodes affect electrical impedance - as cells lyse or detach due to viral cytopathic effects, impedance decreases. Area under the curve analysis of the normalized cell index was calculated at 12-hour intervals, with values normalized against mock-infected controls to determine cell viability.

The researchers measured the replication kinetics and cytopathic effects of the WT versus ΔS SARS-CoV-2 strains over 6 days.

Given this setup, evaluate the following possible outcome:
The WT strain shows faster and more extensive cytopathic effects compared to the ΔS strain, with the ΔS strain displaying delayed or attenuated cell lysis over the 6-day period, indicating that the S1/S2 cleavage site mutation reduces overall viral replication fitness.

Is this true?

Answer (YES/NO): NO